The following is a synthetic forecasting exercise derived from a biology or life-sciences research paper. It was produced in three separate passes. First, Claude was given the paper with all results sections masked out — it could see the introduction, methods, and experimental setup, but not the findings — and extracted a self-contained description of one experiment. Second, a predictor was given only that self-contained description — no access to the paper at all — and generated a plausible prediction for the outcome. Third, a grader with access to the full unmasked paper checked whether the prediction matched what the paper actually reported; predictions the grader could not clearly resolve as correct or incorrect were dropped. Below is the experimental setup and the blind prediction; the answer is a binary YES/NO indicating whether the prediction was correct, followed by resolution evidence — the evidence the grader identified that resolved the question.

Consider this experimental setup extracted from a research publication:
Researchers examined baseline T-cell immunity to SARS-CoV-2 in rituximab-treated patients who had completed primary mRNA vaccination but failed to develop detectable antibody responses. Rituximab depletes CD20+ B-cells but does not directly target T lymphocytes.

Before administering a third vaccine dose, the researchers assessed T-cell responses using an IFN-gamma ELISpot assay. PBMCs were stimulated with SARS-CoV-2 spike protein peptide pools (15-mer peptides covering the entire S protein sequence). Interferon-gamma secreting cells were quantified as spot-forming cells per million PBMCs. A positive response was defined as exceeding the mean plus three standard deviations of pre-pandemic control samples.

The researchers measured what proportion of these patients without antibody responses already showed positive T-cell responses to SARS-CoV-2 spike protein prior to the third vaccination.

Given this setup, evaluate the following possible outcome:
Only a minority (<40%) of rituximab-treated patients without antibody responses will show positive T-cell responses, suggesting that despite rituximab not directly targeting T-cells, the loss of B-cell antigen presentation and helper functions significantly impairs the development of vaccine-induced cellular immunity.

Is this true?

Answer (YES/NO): NO